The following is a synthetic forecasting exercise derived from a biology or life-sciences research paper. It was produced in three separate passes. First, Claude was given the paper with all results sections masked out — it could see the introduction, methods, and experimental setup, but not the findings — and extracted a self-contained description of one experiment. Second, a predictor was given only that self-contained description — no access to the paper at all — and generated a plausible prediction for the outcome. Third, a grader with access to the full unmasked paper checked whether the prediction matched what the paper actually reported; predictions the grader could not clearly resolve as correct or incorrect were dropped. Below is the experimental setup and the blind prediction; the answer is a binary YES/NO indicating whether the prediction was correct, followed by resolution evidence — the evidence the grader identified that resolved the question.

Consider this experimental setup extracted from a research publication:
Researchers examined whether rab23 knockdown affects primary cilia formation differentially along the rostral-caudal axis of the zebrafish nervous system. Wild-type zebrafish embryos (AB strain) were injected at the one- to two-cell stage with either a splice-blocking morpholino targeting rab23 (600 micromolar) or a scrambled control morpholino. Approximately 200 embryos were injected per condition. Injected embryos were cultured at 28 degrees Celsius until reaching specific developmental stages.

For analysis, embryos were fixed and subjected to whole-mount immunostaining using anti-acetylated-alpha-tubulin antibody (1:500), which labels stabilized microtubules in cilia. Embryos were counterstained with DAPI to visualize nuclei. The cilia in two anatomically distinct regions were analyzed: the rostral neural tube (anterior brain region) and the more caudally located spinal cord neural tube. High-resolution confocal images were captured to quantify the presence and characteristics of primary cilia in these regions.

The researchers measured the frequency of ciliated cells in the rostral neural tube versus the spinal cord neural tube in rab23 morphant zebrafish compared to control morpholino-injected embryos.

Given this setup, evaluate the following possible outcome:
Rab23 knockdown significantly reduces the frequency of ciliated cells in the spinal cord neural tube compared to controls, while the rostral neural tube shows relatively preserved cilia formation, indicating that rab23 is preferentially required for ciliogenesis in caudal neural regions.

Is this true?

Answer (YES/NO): NO